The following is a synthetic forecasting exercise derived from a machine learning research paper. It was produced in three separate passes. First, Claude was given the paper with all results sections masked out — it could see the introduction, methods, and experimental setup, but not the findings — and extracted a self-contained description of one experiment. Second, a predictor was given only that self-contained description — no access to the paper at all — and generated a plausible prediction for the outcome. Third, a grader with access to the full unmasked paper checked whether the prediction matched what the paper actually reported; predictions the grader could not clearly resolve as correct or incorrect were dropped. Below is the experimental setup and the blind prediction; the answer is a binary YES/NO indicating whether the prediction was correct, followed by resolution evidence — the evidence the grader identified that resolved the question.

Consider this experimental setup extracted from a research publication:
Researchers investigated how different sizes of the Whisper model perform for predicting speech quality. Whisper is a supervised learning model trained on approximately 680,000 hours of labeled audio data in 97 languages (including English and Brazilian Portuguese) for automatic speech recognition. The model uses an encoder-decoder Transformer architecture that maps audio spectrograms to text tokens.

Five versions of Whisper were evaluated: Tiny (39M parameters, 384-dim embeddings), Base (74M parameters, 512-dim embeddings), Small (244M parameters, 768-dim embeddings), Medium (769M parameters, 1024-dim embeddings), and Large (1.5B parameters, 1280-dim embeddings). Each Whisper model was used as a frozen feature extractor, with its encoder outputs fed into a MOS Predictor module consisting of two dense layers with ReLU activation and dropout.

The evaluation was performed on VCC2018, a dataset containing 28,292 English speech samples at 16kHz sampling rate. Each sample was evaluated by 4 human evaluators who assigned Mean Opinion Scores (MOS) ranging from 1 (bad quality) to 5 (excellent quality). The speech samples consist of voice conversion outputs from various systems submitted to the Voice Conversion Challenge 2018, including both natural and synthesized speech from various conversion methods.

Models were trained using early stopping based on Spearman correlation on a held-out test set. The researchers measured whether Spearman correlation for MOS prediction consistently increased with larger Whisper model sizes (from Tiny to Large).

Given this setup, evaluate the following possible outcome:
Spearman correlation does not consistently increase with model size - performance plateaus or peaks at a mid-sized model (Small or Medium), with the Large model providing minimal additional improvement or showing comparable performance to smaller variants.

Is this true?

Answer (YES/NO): NO